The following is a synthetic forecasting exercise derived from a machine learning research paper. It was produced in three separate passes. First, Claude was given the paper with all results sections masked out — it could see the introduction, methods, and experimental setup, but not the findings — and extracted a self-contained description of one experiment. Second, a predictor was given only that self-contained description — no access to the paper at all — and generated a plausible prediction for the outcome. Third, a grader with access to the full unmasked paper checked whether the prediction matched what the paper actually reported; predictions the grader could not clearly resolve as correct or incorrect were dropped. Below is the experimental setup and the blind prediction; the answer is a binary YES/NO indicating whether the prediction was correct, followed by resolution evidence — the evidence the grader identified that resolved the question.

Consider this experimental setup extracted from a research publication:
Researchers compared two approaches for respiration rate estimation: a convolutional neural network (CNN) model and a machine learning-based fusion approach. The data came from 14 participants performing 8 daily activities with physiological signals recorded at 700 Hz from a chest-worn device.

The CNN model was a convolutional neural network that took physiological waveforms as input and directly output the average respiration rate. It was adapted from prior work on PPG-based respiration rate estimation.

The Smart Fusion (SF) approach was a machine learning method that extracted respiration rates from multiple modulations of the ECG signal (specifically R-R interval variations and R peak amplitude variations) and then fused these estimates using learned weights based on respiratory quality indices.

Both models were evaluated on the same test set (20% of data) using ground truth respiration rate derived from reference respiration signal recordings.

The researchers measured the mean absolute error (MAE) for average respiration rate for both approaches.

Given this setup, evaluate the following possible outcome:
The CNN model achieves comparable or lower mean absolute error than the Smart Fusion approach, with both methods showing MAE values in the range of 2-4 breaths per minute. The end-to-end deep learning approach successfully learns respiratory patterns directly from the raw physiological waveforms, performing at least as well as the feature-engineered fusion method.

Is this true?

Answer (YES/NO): NO